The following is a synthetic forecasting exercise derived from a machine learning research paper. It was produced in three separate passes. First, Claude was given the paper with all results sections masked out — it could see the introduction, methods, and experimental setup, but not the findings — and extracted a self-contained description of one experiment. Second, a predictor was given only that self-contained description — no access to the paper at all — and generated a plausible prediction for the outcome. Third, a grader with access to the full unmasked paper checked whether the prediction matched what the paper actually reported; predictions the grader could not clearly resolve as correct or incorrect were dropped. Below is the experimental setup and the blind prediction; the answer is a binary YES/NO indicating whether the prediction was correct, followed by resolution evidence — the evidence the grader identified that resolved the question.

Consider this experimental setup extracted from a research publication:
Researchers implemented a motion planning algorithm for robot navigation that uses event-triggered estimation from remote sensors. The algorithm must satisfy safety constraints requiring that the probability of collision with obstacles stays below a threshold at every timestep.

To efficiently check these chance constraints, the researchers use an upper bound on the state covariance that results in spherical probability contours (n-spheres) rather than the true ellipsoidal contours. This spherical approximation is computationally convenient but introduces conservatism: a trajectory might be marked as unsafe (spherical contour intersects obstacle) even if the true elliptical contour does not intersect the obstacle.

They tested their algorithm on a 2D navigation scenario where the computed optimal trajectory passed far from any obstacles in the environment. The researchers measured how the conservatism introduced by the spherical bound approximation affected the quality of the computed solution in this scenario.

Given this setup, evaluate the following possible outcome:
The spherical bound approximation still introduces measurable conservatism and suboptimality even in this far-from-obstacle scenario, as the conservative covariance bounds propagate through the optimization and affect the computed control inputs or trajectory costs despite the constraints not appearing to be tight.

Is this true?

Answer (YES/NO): NO